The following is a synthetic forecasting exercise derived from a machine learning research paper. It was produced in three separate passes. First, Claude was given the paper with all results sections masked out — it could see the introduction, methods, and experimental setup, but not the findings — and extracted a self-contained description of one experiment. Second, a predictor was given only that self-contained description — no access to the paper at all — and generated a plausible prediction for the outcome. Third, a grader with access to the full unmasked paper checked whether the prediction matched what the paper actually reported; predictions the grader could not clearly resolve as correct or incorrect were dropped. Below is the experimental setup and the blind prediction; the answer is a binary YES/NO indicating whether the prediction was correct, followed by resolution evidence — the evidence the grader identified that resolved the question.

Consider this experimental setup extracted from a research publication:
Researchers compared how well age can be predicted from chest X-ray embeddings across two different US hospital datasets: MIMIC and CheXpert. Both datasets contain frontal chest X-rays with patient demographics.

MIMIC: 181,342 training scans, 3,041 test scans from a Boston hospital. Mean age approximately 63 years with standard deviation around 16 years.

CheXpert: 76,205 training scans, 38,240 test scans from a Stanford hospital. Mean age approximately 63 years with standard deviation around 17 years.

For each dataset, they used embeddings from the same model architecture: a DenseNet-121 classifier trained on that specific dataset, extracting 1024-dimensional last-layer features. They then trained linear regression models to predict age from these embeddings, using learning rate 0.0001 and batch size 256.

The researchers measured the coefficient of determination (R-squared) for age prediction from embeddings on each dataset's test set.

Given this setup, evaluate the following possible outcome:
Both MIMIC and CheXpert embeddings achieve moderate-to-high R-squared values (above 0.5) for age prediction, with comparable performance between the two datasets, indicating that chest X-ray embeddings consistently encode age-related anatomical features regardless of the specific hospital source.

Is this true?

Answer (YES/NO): NO